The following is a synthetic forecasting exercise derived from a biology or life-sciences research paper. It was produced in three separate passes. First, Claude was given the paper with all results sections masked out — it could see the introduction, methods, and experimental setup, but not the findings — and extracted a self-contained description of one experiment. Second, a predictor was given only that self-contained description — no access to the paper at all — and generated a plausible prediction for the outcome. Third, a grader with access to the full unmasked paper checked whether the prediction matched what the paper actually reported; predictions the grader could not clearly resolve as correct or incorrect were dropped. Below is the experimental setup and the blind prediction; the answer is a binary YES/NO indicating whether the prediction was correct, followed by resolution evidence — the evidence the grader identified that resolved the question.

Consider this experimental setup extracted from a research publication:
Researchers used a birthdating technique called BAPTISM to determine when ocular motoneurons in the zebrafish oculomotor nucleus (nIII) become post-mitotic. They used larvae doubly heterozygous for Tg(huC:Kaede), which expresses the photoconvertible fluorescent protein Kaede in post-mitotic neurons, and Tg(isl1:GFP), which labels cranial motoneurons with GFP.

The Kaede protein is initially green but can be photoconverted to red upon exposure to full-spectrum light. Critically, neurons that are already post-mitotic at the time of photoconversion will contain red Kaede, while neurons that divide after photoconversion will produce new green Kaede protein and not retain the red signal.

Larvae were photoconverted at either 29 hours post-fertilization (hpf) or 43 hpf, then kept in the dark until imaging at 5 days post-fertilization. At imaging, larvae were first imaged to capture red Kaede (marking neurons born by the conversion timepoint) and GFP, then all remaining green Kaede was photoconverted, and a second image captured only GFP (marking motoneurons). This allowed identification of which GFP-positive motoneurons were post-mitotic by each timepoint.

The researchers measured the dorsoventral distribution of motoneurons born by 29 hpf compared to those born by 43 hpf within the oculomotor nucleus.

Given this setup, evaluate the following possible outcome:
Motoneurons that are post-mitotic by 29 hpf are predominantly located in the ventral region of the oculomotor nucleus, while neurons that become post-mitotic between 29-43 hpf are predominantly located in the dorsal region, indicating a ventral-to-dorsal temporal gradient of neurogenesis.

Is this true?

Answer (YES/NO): NO